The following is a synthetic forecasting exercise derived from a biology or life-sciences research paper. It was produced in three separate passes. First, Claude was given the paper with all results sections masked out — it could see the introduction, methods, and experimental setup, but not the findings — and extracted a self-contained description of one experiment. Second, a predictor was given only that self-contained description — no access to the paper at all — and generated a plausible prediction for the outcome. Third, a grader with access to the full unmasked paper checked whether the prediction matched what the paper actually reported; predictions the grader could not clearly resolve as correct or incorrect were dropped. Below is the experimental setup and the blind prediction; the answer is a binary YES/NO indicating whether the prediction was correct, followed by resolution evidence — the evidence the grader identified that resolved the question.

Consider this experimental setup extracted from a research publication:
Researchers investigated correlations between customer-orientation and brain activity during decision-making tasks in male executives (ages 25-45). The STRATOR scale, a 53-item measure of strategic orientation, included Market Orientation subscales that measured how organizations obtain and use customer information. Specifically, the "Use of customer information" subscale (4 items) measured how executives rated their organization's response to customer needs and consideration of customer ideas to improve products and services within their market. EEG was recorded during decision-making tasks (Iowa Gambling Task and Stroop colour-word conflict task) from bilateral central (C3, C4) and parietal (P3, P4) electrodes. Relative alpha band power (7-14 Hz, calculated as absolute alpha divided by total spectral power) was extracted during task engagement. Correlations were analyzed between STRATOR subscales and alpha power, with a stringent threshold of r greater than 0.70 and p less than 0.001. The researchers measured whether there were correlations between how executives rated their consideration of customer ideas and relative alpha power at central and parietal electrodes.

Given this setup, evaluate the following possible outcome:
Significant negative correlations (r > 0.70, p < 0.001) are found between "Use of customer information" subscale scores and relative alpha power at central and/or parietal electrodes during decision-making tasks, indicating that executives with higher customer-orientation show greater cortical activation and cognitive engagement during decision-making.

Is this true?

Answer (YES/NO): NO